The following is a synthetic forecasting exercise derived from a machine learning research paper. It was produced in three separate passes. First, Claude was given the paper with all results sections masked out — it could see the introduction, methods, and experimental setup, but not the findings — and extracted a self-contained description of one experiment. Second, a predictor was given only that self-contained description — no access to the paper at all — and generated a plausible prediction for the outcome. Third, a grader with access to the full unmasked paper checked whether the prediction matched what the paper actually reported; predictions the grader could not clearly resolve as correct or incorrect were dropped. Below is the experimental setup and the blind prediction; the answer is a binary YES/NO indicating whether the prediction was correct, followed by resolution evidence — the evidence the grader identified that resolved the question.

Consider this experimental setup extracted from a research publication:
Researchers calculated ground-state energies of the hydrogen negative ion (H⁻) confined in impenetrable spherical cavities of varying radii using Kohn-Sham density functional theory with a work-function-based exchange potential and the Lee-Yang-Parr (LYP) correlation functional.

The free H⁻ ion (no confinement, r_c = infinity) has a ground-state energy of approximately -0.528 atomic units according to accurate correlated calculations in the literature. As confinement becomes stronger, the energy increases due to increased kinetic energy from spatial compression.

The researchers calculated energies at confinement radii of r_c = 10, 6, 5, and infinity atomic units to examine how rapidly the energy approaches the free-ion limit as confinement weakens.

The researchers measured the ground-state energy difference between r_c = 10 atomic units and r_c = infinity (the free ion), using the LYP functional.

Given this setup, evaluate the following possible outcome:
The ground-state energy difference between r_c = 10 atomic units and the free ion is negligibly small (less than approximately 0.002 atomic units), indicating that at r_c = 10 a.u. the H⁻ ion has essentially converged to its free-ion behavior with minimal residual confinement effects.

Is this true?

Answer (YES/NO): NO